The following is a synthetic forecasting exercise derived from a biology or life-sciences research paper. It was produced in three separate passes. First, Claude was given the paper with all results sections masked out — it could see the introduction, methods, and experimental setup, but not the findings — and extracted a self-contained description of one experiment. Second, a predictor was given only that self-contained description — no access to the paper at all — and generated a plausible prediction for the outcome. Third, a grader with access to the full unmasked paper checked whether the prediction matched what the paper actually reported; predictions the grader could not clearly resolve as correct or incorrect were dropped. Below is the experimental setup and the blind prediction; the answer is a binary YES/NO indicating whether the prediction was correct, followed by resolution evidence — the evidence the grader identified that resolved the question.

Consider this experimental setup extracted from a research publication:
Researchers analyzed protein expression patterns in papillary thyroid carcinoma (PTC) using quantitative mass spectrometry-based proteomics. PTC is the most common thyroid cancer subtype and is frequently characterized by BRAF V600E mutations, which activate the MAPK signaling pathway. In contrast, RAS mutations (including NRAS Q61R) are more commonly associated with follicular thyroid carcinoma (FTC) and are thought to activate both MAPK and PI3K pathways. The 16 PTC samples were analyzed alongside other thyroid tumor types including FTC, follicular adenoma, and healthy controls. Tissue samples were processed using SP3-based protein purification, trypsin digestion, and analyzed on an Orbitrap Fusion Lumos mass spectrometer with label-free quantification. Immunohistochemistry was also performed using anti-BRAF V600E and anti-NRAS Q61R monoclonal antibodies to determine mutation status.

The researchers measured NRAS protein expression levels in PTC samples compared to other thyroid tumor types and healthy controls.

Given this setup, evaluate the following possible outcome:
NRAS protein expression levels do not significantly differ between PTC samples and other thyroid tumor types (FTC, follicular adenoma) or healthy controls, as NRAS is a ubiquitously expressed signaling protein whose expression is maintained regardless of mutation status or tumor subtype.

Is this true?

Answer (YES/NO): NO